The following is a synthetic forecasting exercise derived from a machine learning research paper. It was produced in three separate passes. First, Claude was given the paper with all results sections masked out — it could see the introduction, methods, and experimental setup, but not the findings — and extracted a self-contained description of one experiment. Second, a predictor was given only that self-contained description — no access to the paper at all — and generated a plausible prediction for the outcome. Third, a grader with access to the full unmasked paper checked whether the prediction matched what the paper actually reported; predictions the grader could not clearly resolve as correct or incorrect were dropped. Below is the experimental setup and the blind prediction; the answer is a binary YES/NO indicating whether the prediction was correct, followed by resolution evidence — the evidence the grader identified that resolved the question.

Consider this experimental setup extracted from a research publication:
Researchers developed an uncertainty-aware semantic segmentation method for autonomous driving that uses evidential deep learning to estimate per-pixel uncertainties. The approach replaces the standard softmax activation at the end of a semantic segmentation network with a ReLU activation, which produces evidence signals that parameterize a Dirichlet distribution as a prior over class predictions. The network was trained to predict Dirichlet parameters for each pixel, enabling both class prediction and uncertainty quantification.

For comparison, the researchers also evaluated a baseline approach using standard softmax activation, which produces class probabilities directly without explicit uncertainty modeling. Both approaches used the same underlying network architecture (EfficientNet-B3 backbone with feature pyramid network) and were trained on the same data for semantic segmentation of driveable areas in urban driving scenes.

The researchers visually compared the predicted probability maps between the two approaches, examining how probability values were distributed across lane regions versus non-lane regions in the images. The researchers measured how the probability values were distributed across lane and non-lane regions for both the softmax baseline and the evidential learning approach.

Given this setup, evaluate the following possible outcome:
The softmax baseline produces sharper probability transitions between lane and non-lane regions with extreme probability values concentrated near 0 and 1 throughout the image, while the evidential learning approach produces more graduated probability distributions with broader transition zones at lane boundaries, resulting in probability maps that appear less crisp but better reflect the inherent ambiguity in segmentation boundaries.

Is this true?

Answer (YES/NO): NO